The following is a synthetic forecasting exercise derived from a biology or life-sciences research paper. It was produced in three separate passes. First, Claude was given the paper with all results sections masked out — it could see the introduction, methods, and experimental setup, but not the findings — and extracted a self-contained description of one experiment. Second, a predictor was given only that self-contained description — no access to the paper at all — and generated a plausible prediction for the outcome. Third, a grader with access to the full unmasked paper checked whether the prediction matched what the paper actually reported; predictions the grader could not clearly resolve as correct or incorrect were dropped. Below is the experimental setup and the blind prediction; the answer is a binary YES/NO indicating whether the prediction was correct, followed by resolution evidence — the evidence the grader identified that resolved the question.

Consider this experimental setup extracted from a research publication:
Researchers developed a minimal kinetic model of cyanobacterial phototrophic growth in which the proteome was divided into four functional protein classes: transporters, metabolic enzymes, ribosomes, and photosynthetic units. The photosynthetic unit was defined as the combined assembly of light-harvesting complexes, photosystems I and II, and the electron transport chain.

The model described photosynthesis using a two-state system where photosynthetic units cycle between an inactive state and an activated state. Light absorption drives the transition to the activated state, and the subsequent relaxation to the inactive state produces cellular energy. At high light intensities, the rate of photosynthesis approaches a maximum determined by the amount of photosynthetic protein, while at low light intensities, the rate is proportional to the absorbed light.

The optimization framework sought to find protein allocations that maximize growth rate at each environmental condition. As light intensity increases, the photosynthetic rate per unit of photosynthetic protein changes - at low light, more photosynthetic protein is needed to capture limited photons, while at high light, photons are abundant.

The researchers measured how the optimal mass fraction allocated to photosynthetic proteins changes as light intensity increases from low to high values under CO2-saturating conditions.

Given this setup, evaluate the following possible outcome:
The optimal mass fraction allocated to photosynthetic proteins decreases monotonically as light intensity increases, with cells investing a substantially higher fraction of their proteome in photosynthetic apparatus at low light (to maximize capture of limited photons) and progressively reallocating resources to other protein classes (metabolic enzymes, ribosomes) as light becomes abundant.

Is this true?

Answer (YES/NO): YES